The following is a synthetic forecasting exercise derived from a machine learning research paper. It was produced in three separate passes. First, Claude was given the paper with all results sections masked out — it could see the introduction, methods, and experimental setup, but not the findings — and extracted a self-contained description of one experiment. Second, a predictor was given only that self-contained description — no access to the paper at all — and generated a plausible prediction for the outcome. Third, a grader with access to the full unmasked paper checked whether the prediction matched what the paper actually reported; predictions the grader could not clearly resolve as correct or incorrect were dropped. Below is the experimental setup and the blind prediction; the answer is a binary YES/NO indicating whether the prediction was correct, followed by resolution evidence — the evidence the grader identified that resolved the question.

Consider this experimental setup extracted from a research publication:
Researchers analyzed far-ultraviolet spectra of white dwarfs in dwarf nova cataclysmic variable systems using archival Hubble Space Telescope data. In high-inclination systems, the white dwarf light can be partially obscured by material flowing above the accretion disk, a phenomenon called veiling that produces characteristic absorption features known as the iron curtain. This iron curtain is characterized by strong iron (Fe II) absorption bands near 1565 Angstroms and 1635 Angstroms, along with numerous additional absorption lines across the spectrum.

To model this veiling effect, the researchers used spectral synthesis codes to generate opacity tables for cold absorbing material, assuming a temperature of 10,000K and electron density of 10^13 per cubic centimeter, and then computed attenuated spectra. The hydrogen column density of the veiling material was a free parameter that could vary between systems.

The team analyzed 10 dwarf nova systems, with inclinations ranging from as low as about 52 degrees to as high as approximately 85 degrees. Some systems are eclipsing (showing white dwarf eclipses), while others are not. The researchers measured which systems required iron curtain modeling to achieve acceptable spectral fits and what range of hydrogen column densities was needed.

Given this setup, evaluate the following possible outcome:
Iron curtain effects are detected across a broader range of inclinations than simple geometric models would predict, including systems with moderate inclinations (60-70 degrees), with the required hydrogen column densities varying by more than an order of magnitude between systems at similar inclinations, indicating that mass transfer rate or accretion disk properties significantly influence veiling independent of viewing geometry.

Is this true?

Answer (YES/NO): NO